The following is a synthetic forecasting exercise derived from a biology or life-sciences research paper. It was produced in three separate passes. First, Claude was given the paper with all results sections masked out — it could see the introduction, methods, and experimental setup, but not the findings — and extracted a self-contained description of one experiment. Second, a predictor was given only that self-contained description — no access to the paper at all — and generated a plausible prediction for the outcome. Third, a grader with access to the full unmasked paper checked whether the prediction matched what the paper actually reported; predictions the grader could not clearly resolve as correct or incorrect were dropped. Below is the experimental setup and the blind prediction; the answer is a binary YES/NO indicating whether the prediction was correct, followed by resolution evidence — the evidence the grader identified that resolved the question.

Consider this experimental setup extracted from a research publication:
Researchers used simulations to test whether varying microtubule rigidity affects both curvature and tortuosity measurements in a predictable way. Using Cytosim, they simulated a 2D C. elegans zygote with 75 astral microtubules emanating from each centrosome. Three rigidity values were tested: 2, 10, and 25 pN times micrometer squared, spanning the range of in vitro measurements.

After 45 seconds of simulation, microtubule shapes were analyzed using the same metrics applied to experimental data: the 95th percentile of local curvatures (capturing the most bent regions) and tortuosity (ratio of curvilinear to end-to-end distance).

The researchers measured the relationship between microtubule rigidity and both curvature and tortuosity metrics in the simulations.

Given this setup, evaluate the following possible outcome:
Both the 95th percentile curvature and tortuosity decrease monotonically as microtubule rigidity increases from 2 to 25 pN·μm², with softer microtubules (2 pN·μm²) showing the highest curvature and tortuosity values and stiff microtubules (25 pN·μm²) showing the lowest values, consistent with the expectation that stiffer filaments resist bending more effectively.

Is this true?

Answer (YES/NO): YES